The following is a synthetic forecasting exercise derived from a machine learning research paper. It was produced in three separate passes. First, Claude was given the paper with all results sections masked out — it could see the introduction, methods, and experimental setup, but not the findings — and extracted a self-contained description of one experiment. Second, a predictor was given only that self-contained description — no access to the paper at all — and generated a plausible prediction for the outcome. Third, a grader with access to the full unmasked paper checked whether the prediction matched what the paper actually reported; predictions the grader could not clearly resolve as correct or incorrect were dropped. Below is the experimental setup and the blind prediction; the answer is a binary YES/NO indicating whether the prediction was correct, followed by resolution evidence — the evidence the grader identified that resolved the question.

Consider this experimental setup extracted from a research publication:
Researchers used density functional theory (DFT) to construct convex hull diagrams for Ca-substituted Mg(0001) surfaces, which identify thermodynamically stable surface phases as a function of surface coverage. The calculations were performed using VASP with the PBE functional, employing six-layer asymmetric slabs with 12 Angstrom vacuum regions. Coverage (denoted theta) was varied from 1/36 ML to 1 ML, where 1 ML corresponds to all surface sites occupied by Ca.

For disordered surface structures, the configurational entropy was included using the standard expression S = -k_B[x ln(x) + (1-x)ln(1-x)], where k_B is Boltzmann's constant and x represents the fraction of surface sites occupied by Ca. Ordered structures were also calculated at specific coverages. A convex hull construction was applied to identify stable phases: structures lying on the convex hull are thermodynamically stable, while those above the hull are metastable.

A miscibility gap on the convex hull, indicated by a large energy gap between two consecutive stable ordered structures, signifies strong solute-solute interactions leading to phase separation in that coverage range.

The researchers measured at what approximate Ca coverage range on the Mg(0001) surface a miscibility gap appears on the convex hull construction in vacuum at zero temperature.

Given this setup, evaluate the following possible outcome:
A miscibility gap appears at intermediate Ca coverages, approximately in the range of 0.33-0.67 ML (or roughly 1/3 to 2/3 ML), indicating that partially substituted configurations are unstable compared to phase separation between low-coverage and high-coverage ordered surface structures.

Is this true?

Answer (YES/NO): NO